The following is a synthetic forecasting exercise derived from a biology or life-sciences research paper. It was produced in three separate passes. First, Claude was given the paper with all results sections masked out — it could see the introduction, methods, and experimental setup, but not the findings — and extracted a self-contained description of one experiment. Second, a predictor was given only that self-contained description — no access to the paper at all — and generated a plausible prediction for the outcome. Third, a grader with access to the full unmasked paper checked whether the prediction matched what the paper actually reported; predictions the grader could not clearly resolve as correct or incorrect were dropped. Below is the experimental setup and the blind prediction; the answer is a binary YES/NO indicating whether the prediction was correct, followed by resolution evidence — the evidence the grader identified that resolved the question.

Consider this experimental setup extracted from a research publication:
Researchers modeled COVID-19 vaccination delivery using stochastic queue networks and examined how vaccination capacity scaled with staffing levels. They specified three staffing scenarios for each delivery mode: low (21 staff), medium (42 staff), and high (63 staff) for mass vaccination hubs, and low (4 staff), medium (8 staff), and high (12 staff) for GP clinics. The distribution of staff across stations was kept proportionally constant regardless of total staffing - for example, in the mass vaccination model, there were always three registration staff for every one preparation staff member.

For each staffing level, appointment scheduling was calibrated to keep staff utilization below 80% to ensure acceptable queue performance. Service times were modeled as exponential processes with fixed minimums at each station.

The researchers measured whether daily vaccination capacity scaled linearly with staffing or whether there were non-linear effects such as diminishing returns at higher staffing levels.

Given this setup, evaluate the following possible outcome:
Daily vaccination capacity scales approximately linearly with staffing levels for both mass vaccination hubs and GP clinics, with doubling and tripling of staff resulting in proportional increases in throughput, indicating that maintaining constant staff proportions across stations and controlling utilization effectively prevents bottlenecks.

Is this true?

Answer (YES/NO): YES